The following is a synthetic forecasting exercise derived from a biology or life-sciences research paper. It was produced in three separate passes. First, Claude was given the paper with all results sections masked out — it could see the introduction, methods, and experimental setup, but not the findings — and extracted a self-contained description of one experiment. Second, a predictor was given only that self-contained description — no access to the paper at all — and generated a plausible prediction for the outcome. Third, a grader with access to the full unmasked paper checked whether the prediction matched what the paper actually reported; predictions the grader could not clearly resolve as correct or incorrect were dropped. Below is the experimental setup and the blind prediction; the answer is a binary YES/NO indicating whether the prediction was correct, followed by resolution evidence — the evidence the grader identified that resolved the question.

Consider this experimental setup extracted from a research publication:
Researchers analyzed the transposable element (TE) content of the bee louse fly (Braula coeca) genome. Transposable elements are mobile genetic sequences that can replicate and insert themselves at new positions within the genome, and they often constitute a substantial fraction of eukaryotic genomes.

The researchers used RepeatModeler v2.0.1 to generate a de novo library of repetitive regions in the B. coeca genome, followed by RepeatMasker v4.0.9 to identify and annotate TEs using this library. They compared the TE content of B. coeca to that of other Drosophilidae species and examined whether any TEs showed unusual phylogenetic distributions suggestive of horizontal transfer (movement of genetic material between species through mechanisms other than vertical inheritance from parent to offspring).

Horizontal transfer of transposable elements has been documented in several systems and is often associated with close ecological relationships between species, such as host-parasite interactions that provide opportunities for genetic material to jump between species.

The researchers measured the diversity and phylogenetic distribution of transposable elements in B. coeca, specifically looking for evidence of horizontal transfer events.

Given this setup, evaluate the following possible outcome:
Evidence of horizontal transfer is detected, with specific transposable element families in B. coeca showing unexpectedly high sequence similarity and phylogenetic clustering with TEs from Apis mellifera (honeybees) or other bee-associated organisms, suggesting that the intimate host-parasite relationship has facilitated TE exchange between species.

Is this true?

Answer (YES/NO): NO